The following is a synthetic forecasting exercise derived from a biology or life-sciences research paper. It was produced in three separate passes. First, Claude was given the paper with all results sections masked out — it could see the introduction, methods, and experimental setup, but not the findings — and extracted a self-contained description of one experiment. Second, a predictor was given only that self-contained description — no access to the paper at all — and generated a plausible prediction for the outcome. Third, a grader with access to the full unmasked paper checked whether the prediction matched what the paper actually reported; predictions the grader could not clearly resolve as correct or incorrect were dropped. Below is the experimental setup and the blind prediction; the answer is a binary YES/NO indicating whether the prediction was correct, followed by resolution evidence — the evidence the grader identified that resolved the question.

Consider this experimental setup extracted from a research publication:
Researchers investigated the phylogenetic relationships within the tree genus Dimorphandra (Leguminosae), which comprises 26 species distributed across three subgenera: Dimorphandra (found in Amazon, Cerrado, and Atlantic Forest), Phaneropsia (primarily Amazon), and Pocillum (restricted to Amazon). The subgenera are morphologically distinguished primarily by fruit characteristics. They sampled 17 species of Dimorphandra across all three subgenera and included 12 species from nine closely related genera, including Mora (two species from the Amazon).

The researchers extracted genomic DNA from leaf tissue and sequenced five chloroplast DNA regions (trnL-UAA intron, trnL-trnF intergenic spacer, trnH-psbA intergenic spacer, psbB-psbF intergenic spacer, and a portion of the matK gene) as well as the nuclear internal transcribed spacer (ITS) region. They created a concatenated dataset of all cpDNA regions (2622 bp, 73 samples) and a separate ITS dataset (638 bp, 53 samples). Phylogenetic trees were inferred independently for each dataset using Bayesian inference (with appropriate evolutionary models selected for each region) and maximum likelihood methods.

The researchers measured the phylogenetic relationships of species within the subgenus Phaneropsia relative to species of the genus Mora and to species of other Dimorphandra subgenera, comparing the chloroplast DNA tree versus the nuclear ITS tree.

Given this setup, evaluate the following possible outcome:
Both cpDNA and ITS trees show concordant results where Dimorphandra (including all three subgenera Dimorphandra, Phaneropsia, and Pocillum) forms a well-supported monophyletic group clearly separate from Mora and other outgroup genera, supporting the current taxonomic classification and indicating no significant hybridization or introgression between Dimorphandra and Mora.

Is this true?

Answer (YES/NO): NO